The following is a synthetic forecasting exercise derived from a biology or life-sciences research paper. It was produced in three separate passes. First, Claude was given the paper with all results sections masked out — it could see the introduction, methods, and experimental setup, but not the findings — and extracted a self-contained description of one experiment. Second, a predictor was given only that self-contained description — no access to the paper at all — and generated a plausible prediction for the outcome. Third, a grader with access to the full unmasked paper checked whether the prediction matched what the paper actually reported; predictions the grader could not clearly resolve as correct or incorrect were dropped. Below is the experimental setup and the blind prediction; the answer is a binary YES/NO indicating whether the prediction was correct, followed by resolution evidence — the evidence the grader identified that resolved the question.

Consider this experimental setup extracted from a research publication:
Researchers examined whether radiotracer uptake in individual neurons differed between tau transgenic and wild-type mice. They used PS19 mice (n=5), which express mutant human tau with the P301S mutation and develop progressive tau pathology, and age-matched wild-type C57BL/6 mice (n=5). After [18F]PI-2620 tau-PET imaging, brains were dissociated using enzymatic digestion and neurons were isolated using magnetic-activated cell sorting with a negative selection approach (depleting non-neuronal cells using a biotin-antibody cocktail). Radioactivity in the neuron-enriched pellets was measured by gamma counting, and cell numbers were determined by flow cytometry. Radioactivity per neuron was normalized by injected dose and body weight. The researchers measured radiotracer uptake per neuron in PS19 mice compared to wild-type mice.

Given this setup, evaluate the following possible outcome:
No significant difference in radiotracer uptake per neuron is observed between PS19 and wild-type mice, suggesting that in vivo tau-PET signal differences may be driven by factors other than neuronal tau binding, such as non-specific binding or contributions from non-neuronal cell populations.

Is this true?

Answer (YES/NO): NO